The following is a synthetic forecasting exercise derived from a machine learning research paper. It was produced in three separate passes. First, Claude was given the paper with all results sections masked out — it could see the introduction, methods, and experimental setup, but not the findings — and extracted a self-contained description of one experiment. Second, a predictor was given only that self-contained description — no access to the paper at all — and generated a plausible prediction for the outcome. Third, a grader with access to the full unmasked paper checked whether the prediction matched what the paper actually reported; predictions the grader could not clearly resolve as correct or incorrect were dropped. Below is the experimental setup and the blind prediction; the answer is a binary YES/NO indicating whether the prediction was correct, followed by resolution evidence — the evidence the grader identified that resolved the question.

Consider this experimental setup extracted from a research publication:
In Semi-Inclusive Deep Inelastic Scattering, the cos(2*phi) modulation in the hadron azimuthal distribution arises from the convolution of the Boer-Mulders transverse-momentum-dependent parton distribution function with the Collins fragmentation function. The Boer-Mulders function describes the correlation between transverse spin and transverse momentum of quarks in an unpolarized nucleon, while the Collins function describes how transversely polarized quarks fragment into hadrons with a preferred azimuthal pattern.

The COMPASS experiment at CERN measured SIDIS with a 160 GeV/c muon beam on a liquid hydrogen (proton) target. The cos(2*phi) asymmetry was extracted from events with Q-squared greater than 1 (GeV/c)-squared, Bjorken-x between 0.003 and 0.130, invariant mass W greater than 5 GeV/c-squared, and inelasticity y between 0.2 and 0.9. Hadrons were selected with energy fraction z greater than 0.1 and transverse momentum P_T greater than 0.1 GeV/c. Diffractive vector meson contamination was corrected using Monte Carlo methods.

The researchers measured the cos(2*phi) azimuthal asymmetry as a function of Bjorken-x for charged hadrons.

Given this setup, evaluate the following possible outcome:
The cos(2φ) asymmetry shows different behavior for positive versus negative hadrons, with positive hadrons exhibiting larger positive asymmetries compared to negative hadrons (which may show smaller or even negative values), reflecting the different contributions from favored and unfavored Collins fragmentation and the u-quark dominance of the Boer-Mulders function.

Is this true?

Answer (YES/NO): NO